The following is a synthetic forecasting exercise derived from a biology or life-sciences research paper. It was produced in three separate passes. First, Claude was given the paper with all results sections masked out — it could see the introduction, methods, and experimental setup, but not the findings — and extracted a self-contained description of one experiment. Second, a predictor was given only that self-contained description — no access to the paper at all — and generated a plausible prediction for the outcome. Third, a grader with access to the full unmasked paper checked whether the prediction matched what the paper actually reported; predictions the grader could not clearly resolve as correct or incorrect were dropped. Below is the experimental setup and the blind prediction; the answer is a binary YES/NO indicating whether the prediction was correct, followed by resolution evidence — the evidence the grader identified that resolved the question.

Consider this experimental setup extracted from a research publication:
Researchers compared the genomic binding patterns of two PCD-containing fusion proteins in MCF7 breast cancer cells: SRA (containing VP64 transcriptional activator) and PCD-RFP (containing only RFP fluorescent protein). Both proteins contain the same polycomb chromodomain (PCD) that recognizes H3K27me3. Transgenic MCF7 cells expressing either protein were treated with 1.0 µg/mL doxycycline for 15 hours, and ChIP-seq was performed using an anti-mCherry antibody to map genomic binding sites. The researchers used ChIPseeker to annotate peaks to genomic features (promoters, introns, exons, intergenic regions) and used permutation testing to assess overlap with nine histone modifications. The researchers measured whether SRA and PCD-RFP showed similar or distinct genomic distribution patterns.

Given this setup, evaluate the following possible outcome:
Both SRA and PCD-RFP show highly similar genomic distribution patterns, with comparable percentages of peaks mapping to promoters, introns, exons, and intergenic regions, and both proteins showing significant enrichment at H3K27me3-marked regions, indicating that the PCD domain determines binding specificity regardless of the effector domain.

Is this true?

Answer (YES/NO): NO